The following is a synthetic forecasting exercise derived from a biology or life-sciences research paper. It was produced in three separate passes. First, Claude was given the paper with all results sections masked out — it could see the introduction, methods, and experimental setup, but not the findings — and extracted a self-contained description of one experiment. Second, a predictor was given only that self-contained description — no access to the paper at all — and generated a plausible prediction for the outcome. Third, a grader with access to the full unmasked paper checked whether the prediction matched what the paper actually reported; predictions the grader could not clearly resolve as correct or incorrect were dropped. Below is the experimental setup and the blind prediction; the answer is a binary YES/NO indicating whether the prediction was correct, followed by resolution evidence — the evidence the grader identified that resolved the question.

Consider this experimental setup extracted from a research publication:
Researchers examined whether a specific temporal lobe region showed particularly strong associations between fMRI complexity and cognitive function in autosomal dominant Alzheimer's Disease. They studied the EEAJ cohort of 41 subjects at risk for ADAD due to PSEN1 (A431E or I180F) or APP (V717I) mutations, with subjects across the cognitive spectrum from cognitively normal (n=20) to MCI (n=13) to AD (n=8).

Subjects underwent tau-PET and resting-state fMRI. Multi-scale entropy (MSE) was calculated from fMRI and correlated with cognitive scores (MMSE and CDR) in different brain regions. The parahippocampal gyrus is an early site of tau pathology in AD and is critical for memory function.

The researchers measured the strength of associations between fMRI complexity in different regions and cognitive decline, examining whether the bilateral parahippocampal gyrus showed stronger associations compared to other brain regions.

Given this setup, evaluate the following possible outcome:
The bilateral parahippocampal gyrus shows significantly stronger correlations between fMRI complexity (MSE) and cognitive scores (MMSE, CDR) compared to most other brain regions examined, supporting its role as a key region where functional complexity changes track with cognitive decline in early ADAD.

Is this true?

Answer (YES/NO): NO